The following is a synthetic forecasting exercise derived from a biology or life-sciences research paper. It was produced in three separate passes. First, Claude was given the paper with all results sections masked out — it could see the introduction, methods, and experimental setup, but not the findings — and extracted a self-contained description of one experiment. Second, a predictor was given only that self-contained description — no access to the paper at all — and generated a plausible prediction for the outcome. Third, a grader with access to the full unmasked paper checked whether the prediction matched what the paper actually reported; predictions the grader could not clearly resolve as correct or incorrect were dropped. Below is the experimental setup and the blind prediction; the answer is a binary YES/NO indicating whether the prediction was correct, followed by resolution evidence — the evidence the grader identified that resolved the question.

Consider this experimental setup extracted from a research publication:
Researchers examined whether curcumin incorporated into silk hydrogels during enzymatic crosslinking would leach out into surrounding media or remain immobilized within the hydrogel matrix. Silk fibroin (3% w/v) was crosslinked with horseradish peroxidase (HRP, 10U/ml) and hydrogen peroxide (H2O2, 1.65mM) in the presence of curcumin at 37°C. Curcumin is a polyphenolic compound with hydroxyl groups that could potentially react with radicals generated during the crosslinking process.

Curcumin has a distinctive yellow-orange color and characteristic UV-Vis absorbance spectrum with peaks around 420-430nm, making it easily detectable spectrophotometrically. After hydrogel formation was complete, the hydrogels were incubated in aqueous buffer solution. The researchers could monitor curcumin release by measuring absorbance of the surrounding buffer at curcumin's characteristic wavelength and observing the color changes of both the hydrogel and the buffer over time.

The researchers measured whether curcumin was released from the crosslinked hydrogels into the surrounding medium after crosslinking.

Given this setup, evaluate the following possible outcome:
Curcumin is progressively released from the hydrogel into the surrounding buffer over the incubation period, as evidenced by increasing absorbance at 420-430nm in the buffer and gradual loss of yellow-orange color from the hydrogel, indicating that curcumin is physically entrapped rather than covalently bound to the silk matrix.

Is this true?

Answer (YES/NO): NO